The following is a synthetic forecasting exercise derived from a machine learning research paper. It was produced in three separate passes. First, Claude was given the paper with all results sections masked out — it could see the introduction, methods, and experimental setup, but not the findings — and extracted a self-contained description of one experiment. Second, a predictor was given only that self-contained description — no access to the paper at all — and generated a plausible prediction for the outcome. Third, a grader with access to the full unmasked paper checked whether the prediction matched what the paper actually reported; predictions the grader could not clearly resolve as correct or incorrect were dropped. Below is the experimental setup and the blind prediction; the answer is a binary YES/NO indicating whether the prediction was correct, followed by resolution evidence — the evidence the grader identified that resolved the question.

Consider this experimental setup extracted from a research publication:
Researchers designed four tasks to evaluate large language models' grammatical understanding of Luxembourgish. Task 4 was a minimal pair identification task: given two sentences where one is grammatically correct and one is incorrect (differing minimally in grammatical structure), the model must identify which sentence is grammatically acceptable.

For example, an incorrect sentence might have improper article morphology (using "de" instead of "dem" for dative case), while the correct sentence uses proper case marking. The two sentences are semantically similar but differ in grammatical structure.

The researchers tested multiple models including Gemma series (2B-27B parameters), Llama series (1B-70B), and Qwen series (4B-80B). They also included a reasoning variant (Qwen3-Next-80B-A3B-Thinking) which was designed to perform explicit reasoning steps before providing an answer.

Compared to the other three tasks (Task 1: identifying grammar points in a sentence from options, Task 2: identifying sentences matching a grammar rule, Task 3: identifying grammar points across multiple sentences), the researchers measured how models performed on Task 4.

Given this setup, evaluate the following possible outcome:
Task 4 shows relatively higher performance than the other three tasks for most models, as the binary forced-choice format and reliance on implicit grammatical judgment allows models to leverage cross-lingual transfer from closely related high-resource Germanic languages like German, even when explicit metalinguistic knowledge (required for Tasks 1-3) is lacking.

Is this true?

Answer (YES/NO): NO